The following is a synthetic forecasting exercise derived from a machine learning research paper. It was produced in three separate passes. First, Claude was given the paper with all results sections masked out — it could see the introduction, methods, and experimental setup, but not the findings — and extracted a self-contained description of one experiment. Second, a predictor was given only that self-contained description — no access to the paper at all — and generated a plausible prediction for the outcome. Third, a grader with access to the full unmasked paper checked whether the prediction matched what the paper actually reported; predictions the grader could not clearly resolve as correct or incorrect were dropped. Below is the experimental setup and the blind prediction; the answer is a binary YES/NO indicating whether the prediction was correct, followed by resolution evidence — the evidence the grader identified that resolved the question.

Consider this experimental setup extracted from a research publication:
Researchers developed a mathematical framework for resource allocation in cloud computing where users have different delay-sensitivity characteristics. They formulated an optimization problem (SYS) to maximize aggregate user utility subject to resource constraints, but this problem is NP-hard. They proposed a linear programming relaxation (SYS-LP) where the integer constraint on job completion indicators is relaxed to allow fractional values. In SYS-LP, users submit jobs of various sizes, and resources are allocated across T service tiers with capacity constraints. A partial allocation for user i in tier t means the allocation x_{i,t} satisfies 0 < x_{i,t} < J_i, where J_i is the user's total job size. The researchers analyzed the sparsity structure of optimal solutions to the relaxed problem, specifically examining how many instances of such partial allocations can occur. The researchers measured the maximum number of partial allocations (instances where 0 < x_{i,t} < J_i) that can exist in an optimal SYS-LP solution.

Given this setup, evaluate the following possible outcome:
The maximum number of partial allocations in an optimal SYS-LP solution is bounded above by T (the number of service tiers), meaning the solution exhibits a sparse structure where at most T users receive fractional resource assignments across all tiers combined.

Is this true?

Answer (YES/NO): YES